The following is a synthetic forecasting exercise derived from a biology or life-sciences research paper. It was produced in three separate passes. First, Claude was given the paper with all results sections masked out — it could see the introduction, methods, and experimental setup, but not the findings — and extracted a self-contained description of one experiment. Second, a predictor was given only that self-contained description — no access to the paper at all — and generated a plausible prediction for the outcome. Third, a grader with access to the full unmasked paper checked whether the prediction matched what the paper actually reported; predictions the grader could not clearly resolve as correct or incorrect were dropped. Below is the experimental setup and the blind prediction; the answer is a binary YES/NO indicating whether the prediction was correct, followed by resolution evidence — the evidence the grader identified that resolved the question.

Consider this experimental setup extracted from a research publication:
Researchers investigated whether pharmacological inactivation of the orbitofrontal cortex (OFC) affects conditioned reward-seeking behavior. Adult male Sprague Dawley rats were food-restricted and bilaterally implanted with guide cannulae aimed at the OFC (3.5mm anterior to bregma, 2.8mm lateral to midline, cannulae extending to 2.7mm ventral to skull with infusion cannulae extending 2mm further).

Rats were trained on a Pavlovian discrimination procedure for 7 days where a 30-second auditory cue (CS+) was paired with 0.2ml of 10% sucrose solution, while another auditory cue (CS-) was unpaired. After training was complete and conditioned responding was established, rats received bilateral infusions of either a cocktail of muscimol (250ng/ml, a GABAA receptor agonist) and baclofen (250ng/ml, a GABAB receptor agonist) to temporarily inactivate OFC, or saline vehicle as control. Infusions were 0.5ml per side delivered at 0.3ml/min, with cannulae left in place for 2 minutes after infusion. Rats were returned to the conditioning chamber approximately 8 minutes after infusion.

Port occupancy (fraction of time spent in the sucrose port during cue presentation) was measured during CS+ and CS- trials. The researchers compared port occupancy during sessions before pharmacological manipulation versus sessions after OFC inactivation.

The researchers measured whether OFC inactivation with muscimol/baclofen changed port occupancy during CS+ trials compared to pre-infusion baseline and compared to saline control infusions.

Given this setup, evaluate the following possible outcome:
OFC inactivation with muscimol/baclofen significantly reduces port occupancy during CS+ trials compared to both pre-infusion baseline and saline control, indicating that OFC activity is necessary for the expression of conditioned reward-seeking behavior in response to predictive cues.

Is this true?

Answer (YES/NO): YES